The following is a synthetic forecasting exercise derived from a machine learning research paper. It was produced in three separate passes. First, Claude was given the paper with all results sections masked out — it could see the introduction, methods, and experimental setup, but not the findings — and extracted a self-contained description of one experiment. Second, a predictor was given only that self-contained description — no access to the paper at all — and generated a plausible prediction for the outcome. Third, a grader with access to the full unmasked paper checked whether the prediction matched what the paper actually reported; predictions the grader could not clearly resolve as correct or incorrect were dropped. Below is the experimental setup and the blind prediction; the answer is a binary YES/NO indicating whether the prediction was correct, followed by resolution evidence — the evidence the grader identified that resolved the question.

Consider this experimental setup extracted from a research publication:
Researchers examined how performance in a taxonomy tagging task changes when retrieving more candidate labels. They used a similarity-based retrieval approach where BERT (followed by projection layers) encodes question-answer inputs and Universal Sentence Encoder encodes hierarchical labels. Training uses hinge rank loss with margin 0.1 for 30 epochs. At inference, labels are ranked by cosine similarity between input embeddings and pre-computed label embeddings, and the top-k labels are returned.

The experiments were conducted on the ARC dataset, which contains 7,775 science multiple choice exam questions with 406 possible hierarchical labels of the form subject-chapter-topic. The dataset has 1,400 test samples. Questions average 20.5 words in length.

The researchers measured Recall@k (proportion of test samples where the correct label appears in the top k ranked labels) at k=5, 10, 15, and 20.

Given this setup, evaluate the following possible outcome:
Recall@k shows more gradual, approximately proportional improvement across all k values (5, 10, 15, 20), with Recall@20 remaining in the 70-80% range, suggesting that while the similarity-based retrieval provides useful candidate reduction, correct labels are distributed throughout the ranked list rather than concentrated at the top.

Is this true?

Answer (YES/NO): NO